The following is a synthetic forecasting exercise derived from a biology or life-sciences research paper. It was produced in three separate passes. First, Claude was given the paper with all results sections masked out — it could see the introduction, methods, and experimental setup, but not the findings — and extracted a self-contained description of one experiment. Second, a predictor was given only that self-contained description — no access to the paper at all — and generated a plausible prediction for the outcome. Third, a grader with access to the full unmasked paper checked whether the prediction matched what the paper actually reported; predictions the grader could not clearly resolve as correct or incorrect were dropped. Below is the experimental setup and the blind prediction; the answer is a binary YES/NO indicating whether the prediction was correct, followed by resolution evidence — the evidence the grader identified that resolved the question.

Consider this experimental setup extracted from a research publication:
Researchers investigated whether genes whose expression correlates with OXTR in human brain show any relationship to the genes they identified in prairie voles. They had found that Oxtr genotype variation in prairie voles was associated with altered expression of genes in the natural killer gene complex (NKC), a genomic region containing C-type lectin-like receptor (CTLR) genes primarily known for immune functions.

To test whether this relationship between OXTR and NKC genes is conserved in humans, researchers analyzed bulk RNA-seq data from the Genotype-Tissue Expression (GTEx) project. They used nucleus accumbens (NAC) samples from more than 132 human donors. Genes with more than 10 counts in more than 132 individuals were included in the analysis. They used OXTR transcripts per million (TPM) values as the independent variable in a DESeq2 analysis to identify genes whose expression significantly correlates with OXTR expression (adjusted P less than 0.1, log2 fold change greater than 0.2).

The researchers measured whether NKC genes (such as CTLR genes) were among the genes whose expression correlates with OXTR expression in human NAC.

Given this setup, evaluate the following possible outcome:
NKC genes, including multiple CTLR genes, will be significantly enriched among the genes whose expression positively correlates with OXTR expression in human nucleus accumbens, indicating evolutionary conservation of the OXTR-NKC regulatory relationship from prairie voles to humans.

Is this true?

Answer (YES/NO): YES